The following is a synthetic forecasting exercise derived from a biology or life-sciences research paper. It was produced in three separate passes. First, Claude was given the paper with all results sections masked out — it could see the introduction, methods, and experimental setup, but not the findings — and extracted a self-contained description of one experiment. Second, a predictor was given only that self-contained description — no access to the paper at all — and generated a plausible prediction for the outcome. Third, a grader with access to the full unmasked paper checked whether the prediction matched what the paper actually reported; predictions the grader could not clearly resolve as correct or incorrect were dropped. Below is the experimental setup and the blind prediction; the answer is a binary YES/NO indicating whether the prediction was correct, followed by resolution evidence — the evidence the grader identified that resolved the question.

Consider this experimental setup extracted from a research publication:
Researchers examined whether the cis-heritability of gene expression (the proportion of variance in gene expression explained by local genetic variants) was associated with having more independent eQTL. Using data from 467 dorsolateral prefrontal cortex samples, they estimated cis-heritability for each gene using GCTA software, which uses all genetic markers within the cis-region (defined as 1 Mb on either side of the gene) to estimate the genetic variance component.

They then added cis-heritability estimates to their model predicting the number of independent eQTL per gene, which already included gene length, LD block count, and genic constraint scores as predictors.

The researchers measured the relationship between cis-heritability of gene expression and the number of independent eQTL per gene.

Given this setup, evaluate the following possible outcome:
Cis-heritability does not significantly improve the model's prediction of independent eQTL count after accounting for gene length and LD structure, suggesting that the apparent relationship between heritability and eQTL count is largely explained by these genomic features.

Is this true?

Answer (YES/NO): NO